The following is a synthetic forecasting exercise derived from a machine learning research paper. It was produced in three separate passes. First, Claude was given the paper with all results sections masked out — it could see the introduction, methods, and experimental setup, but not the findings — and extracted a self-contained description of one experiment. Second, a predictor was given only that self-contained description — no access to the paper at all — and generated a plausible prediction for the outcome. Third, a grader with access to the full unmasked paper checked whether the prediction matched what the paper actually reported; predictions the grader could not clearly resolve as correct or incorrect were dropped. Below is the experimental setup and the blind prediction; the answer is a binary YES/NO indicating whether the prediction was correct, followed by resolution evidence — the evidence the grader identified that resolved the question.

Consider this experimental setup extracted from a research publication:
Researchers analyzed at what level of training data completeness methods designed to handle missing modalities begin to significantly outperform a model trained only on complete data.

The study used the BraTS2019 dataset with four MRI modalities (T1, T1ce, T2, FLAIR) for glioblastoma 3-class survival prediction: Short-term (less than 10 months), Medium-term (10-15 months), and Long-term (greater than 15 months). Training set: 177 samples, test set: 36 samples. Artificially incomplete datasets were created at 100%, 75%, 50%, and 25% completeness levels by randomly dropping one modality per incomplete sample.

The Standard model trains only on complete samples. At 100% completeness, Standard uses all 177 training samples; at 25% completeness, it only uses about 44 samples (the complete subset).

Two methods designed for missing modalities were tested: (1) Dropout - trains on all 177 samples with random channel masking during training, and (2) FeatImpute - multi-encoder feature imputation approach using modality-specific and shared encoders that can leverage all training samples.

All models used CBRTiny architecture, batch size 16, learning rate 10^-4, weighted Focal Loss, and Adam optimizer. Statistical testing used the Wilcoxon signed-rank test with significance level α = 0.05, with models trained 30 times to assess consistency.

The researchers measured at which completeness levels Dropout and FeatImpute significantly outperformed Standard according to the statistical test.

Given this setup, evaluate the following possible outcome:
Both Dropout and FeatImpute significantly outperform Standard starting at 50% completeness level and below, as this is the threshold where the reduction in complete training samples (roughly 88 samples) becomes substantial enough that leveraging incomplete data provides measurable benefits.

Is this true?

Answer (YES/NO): YES